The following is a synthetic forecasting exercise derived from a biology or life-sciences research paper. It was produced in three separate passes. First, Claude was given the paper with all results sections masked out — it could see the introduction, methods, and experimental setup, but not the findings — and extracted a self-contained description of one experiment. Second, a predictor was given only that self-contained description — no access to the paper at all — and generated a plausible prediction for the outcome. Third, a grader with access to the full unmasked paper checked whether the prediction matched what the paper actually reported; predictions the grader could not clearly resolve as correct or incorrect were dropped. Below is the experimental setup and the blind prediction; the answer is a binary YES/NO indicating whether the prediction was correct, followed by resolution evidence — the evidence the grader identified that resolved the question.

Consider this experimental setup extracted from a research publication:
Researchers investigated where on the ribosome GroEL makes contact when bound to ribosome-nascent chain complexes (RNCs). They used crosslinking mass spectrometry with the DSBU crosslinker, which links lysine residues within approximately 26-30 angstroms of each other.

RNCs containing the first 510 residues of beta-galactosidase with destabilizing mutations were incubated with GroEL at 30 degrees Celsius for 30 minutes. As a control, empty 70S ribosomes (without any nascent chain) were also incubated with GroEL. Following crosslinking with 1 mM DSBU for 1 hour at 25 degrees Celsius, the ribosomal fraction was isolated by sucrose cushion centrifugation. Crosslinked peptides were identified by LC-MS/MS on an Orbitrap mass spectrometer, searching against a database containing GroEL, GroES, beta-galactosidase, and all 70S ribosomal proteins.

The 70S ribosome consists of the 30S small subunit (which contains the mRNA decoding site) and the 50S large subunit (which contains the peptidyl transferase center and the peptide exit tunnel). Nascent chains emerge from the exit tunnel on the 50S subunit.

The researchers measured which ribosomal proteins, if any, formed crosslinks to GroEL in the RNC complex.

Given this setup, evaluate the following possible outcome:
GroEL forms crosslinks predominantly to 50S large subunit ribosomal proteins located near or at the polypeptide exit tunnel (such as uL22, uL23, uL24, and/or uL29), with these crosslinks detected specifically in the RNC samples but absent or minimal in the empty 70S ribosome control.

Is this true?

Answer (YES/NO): NO